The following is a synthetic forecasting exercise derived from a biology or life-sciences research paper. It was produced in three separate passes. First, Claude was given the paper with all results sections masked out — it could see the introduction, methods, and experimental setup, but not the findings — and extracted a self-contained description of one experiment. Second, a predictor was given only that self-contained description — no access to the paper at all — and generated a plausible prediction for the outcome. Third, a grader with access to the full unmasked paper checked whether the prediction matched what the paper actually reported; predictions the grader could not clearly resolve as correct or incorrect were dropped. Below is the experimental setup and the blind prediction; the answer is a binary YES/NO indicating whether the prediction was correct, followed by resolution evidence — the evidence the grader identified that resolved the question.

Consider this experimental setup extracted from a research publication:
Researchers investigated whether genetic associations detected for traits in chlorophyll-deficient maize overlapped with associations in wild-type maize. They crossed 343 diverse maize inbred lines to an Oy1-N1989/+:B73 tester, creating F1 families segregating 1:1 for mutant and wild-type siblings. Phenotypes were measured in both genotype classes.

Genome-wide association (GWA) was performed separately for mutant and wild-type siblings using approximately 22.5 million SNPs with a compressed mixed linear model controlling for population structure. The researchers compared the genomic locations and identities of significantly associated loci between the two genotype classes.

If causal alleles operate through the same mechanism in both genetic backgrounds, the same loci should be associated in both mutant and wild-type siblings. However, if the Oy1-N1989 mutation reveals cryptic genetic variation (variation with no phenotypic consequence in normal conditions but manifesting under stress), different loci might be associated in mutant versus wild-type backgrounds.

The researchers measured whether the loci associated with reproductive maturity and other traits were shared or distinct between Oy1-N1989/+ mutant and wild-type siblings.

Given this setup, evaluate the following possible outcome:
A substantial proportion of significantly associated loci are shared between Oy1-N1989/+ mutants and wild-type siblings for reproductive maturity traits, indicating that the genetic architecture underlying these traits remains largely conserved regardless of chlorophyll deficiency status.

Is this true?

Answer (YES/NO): NO